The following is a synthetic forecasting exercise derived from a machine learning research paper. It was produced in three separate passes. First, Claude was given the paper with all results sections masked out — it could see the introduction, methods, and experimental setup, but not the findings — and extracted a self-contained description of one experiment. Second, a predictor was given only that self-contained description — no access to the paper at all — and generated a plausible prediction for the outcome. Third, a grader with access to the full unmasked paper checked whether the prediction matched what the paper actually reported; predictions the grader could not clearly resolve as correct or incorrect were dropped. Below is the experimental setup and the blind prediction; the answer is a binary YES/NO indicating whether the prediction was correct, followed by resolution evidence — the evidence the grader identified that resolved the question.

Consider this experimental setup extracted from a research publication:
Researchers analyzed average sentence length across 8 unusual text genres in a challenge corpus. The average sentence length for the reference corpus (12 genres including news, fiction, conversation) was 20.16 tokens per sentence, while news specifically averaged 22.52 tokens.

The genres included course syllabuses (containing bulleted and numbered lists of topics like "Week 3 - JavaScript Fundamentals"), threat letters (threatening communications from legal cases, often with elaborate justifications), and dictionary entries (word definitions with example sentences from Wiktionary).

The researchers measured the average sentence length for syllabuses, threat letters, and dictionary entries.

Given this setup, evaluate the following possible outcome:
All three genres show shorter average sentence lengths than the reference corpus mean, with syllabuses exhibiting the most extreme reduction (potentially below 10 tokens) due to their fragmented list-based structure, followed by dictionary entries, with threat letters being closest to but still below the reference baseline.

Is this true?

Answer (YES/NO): NO